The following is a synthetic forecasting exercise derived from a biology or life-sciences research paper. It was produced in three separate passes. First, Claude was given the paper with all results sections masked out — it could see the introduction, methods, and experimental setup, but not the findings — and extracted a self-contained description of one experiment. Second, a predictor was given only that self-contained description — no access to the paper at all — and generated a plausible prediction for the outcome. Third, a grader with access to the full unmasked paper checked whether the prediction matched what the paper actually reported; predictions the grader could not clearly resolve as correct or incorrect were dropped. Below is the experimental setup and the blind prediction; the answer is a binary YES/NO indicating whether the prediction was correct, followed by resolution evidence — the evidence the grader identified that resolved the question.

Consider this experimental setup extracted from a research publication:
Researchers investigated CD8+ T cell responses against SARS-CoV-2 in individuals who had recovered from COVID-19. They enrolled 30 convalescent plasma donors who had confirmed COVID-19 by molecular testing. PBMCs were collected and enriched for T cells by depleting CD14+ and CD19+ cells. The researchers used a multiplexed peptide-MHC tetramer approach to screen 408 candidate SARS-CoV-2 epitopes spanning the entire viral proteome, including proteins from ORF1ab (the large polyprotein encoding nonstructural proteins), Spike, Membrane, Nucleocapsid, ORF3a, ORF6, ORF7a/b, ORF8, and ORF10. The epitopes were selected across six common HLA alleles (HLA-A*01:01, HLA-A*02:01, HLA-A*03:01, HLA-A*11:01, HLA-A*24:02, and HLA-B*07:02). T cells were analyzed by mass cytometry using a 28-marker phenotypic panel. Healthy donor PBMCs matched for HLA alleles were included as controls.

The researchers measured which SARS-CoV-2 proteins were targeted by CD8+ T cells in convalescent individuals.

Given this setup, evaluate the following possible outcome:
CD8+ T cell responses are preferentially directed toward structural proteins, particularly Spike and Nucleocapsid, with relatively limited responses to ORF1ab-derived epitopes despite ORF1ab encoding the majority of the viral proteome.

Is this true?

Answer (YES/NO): NO